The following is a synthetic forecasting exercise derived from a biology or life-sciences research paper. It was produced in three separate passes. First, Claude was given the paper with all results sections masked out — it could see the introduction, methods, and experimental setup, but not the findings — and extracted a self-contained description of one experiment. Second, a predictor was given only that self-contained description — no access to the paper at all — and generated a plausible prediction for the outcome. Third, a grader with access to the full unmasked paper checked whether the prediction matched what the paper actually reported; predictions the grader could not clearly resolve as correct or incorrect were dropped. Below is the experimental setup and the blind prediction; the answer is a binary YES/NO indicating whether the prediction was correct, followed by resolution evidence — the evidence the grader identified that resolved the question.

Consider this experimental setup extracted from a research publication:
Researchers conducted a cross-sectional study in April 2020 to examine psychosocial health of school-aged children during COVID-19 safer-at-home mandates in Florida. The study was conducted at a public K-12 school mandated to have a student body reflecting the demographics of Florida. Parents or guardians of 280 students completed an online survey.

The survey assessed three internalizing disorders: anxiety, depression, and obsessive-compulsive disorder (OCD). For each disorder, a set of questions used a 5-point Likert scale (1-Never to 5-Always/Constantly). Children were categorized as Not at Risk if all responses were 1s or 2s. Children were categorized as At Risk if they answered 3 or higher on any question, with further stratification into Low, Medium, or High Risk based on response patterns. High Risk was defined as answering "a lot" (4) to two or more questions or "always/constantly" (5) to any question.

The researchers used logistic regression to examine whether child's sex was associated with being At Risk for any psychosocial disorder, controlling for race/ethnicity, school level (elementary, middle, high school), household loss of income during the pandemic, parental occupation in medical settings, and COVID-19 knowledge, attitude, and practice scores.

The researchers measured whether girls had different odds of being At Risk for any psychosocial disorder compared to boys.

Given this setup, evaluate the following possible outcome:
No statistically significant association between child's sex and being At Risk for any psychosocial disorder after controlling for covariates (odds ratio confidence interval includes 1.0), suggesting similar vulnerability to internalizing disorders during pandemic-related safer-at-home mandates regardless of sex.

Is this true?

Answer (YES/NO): NO